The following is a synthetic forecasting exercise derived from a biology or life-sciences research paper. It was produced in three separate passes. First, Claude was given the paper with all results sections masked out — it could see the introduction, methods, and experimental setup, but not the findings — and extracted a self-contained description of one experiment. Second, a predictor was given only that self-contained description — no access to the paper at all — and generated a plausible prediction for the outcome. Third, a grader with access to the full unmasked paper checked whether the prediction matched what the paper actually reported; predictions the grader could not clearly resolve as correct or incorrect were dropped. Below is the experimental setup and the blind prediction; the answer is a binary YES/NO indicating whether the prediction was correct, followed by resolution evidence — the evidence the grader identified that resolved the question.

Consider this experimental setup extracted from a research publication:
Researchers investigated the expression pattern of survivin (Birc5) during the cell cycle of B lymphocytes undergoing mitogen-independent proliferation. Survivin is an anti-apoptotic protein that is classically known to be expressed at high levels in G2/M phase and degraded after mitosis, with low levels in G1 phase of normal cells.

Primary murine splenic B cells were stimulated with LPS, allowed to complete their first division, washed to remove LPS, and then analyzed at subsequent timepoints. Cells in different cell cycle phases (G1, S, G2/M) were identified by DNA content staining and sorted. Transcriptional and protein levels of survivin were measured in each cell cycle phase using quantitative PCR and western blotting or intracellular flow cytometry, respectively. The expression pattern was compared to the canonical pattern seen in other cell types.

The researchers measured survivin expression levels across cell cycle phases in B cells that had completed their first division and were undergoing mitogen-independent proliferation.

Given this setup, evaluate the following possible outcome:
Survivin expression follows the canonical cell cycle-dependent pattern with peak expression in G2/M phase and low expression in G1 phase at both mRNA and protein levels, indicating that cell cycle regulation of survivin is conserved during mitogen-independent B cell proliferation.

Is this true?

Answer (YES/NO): NO